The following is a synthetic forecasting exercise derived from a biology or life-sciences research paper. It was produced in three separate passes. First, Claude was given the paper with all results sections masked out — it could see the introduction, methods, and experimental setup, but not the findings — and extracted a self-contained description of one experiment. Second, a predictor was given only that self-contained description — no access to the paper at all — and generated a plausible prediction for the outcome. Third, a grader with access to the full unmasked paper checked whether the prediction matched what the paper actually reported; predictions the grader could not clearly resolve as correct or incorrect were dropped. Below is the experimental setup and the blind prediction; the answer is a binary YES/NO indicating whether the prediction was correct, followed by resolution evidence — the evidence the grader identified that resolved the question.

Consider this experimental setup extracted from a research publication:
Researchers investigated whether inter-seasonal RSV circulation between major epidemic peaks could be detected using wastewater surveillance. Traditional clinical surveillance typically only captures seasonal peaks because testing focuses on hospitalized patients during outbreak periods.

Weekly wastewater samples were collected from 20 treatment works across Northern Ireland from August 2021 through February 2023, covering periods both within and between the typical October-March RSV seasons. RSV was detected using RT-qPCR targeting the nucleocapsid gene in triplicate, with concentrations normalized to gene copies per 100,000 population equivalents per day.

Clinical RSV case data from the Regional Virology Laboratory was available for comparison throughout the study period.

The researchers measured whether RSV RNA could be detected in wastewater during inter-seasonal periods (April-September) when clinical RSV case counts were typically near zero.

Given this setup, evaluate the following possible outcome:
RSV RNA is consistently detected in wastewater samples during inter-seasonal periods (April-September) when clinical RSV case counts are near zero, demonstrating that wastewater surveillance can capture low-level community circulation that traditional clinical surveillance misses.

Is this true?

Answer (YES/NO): NO